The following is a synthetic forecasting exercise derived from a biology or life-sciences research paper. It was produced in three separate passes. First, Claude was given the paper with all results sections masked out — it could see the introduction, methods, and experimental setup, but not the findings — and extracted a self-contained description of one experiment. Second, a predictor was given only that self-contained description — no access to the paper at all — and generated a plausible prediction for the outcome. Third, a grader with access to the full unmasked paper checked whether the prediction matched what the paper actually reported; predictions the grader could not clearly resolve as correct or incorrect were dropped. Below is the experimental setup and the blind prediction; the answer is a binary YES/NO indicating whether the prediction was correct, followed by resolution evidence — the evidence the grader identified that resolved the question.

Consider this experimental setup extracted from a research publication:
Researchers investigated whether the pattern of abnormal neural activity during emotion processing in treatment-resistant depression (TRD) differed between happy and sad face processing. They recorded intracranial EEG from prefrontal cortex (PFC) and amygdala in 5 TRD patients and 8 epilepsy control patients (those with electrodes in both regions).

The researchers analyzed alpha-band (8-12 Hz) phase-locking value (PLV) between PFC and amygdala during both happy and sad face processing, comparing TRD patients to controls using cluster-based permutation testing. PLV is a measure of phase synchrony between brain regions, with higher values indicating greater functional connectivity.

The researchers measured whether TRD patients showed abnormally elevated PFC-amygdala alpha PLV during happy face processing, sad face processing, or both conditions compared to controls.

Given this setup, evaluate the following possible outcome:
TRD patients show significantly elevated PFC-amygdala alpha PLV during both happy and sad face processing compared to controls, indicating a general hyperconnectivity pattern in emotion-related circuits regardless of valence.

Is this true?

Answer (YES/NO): NO